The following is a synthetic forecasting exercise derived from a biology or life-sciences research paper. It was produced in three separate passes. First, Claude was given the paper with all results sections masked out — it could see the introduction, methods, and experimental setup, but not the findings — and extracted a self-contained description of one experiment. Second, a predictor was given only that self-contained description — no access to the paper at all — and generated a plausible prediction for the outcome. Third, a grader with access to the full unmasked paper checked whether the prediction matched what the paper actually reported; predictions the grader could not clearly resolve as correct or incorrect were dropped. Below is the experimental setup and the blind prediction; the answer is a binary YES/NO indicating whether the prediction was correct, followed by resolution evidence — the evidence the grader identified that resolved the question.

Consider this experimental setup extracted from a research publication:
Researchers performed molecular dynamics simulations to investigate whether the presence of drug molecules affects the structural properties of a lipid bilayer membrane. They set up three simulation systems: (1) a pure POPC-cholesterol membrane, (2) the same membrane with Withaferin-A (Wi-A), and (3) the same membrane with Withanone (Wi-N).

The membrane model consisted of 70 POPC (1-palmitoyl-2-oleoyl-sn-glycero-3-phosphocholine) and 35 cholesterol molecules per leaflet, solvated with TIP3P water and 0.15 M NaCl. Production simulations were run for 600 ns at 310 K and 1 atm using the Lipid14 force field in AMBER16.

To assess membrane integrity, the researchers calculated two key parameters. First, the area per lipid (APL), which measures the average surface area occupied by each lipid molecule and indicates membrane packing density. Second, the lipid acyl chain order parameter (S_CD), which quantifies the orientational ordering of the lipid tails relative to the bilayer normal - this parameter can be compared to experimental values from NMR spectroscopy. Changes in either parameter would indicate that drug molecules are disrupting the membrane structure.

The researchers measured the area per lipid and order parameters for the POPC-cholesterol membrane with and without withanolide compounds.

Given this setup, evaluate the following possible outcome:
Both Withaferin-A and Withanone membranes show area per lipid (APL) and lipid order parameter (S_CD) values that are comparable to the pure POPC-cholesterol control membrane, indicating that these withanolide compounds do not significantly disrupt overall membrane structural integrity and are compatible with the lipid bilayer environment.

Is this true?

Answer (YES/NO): YES